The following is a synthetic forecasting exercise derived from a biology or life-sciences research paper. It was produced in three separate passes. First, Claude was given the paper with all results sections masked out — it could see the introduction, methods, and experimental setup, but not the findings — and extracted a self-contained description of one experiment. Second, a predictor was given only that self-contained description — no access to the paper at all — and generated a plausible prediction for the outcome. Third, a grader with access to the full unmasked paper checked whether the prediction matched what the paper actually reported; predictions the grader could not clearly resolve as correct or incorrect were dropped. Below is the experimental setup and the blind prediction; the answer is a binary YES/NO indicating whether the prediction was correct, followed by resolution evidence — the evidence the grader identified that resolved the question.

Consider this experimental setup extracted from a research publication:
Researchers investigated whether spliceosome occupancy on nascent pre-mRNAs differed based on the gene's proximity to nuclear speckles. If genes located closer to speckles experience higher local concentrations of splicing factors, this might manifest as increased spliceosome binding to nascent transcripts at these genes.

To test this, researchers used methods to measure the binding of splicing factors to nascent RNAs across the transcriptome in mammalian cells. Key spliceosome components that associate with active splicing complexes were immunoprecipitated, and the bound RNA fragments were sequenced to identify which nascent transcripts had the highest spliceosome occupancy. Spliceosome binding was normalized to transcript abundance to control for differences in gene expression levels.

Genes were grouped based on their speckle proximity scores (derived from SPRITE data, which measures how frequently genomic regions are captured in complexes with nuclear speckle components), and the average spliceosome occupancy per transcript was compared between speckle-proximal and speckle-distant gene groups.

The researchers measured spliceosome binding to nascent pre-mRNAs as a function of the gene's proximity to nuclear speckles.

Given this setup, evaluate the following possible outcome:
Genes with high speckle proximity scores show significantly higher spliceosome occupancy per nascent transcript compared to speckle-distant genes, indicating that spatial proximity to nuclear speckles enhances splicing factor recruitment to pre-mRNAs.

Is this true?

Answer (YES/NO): YES